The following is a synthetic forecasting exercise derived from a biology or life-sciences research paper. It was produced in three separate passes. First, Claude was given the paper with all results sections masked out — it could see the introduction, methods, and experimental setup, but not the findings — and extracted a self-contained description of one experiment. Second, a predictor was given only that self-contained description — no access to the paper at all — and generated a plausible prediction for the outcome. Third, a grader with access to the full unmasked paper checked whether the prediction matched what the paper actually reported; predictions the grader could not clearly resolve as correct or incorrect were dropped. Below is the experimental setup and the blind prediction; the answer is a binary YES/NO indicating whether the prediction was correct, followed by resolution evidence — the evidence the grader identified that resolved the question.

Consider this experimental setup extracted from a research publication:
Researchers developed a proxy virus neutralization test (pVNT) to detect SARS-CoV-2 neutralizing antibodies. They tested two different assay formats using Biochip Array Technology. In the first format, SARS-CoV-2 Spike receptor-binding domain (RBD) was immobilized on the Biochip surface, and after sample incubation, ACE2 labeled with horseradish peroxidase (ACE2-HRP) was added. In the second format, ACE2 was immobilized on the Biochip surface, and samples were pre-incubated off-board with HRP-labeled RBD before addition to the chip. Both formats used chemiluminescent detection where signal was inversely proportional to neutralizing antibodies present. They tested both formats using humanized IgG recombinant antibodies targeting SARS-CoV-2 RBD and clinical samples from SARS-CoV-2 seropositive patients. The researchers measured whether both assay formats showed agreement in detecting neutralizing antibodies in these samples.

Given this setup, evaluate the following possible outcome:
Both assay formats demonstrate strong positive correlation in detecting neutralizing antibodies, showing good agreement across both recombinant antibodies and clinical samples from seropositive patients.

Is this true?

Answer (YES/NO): YES